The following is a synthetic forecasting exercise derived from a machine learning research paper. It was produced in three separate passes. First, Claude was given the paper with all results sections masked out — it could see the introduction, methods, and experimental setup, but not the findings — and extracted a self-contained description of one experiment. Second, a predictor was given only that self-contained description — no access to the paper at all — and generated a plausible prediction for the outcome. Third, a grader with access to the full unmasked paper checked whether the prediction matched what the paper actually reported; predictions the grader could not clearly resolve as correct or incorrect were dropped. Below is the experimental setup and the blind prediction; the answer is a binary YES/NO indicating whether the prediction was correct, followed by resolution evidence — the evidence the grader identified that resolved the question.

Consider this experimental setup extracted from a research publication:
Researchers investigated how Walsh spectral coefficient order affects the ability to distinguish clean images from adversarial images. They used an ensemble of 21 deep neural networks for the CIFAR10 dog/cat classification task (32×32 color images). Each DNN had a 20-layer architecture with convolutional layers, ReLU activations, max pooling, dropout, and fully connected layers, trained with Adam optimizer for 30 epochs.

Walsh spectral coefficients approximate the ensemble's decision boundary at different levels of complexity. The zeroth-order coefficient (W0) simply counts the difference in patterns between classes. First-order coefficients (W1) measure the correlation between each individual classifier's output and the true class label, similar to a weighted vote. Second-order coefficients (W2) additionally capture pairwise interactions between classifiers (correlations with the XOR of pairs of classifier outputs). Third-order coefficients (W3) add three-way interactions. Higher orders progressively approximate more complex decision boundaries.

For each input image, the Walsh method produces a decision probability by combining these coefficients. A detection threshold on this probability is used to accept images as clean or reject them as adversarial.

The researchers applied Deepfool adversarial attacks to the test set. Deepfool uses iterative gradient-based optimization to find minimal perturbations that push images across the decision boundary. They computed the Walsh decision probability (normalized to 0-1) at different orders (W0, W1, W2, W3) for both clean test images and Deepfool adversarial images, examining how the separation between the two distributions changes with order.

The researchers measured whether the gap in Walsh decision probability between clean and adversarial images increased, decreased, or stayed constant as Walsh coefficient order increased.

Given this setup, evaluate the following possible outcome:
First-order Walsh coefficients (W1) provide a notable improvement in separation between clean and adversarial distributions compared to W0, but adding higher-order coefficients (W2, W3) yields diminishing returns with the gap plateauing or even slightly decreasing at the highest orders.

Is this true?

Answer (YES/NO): NO